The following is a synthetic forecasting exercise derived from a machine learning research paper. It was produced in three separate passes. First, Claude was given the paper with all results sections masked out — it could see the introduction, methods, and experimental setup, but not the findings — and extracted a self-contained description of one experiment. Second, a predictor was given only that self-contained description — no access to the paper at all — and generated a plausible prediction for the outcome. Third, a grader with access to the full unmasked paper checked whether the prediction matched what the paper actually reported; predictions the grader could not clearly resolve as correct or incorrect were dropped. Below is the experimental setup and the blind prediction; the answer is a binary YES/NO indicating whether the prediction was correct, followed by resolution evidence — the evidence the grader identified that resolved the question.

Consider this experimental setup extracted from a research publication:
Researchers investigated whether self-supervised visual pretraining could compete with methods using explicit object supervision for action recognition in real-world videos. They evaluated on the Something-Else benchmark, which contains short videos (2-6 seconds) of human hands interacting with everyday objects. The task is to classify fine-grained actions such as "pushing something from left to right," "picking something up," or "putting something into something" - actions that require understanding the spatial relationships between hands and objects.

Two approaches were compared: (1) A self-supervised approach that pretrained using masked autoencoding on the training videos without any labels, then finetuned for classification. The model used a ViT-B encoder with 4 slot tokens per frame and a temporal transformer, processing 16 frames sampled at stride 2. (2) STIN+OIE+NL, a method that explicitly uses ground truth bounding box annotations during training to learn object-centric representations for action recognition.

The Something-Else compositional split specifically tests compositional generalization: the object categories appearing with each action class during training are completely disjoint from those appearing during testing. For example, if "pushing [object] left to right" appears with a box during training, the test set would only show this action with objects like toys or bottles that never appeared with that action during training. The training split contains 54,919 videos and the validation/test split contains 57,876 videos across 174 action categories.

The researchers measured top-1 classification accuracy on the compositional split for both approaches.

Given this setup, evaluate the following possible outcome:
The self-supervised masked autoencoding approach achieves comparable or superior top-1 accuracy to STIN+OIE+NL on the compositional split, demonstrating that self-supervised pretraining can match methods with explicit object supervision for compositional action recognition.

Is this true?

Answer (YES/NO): YES